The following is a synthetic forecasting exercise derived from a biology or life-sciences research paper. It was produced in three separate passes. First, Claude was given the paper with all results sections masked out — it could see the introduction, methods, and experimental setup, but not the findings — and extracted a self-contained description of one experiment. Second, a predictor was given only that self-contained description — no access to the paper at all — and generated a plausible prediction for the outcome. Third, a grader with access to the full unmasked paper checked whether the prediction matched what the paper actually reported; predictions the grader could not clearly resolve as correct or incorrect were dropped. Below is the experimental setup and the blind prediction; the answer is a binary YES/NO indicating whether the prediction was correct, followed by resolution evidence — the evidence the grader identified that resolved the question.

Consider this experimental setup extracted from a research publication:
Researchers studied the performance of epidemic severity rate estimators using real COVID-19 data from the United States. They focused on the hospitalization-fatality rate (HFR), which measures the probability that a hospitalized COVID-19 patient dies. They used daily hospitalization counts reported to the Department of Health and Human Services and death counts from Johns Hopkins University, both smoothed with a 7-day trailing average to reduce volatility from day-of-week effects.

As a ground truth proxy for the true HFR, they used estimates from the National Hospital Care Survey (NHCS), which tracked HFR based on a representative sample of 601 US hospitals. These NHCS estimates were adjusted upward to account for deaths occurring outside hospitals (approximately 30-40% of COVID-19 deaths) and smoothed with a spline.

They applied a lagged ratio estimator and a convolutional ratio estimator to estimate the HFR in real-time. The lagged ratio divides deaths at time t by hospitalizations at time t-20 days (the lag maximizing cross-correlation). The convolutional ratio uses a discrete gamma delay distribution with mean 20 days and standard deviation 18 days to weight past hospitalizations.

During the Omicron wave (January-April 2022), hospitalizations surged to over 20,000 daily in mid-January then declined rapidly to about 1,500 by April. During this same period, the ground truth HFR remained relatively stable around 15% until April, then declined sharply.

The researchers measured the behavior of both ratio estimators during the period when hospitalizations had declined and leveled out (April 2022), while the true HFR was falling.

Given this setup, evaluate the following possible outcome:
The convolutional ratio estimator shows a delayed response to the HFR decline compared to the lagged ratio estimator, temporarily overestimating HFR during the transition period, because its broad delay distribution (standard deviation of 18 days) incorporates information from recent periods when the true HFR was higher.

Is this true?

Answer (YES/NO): NO